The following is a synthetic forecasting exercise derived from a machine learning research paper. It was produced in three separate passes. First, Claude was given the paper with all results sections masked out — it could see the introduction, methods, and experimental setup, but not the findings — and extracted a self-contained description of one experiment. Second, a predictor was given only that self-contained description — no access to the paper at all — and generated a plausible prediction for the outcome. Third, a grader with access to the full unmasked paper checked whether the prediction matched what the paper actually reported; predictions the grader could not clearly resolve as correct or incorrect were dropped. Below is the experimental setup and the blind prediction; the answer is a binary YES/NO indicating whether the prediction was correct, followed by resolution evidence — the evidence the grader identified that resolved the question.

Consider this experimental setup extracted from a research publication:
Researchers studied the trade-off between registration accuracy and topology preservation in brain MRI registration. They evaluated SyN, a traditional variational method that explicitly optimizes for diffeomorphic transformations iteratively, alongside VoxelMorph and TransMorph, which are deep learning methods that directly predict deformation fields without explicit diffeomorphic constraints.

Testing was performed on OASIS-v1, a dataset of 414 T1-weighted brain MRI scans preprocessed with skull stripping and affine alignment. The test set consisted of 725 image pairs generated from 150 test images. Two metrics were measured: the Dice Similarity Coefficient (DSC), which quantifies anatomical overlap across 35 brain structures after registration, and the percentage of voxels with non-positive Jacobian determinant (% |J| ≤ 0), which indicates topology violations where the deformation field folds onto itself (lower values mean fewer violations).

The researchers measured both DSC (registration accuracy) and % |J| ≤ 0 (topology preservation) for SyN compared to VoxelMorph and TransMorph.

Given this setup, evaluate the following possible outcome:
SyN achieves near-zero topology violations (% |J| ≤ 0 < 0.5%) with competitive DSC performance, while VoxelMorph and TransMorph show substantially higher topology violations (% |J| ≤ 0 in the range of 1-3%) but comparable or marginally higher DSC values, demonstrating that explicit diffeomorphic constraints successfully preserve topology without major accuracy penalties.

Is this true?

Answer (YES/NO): NO